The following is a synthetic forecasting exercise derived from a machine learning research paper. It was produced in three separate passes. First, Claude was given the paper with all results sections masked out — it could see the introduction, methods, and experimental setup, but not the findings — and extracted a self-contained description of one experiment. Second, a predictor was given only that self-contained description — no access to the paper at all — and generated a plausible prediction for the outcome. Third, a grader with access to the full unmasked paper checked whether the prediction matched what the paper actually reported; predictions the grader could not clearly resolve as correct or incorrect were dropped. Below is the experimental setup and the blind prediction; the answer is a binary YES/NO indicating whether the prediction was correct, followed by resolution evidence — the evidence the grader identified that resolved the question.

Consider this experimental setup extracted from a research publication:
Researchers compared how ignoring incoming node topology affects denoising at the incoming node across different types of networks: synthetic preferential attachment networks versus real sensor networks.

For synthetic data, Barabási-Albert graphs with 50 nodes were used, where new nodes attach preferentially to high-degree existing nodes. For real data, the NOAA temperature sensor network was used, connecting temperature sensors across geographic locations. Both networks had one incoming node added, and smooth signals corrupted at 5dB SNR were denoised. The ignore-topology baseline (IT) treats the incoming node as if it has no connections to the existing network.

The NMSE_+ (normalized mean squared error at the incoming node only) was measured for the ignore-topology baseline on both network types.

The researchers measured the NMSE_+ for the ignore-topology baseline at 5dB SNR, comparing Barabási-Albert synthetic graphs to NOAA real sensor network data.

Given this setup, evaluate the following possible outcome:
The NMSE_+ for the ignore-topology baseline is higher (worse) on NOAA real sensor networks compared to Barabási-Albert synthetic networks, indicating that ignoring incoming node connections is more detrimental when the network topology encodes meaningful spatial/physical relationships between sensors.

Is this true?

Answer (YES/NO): NO